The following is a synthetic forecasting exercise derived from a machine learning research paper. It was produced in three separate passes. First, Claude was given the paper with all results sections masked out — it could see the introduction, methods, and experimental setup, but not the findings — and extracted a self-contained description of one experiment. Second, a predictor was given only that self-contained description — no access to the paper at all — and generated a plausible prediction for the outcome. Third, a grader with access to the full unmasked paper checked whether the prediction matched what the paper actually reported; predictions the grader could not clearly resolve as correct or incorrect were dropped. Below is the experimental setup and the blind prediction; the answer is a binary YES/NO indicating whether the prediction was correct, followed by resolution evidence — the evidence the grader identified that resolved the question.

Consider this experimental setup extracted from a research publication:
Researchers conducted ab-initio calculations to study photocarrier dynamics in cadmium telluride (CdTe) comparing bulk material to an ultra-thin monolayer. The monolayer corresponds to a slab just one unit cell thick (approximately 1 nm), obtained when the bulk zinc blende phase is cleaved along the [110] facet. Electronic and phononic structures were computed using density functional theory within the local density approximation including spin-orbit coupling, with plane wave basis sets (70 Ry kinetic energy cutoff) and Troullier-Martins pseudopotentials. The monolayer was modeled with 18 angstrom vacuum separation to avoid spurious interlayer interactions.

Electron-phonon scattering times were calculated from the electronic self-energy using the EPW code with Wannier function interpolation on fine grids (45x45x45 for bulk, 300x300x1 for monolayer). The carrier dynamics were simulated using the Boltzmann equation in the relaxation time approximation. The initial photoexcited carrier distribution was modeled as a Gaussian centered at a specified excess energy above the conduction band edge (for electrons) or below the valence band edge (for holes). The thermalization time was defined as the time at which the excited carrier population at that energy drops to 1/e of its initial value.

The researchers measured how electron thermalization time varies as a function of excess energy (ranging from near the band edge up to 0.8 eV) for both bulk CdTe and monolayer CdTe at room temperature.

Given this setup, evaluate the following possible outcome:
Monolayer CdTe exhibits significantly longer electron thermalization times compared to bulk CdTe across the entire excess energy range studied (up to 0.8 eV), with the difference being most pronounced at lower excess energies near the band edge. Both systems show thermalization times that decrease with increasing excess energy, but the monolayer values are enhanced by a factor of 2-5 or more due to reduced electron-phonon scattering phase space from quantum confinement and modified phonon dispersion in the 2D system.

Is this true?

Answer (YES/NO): NO